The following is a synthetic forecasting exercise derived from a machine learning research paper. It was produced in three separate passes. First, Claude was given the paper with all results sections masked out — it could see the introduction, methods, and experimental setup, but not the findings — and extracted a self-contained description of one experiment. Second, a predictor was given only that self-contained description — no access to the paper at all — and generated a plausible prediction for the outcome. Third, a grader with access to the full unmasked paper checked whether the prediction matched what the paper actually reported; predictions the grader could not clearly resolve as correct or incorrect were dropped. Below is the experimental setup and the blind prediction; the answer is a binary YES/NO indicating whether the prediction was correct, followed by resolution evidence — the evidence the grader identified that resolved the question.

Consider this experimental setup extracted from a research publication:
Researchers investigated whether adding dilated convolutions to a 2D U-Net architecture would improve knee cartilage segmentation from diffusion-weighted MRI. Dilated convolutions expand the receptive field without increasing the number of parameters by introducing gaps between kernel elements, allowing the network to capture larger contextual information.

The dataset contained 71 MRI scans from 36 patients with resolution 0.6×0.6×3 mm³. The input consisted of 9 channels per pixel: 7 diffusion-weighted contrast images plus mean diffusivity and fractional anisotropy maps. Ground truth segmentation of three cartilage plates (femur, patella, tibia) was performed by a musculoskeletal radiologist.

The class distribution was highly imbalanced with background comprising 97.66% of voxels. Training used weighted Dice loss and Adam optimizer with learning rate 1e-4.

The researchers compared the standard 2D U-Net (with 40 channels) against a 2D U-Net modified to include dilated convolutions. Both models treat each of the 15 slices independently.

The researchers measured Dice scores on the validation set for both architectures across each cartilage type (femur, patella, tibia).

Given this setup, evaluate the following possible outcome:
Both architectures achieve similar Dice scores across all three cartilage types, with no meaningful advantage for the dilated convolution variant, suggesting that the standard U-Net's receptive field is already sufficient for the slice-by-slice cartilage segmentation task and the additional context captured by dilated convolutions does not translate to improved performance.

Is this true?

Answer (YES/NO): YES